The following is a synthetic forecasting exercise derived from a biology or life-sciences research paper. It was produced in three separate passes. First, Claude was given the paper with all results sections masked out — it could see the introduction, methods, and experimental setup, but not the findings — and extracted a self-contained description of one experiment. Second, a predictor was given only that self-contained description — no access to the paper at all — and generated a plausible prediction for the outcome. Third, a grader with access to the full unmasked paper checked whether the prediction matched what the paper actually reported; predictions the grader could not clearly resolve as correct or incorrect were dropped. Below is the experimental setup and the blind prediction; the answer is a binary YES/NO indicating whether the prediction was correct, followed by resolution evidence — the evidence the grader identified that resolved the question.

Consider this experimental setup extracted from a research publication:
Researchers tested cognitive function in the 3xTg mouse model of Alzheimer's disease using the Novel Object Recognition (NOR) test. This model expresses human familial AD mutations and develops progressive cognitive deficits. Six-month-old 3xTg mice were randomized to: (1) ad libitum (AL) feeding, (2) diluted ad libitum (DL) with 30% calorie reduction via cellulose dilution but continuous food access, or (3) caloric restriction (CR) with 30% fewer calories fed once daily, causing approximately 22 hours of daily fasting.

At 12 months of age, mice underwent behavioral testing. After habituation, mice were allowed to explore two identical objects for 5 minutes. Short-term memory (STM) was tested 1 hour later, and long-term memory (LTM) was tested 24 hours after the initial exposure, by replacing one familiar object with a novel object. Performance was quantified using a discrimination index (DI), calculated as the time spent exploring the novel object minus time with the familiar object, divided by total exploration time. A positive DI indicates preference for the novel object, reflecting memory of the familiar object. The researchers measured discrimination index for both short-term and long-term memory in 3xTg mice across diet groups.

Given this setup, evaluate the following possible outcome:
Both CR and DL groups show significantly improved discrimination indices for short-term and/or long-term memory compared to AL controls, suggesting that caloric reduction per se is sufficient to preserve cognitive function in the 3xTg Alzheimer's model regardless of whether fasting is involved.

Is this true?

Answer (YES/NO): YES